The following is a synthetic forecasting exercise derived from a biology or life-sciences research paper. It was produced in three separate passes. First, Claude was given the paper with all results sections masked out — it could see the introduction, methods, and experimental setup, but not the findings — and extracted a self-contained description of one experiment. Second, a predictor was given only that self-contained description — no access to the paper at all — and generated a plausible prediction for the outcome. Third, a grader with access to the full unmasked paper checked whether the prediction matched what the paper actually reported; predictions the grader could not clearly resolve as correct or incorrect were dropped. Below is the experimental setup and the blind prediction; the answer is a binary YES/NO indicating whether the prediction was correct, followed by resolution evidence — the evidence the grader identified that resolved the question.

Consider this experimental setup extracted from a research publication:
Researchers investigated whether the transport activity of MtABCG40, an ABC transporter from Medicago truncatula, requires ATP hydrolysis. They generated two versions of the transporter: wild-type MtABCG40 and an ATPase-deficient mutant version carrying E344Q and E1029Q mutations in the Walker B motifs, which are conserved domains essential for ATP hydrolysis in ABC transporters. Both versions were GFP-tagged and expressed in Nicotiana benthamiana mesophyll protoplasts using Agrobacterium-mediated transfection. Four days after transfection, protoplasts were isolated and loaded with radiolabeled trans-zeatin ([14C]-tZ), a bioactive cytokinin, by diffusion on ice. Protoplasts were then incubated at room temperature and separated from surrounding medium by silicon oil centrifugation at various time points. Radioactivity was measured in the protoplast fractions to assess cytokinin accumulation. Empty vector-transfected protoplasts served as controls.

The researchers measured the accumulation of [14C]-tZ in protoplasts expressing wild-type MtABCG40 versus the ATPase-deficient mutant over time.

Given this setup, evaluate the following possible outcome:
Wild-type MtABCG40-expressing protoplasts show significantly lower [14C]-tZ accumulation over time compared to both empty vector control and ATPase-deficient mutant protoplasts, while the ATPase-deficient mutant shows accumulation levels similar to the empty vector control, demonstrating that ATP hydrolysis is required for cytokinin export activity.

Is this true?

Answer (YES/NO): NO